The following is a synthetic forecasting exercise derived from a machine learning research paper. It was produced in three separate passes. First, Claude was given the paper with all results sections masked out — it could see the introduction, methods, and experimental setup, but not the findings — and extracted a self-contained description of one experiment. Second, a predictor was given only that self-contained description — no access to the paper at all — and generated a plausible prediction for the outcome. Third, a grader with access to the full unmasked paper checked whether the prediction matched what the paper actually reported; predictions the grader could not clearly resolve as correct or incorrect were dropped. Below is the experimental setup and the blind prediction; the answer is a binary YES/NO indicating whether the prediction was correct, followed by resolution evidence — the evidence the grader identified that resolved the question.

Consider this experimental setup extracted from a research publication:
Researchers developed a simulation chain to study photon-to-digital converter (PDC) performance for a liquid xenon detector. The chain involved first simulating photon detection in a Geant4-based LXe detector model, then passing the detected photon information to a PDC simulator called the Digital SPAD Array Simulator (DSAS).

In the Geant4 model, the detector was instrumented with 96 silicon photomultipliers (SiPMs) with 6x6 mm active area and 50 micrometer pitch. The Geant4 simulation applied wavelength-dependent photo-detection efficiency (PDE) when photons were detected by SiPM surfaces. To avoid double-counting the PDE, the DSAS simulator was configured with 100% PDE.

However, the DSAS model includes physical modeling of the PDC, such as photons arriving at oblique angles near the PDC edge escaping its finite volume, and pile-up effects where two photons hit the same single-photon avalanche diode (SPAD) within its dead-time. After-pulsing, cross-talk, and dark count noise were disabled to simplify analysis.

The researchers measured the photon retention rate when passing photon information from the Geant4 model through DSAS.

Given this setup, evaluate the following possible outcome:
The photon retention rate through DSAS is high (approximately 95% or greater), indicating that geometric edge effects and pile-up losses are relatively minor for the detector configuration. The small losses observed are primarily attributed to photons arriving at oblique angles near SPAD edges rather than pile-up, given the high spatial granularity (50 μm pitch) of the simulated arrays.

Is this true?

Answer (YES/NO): NO